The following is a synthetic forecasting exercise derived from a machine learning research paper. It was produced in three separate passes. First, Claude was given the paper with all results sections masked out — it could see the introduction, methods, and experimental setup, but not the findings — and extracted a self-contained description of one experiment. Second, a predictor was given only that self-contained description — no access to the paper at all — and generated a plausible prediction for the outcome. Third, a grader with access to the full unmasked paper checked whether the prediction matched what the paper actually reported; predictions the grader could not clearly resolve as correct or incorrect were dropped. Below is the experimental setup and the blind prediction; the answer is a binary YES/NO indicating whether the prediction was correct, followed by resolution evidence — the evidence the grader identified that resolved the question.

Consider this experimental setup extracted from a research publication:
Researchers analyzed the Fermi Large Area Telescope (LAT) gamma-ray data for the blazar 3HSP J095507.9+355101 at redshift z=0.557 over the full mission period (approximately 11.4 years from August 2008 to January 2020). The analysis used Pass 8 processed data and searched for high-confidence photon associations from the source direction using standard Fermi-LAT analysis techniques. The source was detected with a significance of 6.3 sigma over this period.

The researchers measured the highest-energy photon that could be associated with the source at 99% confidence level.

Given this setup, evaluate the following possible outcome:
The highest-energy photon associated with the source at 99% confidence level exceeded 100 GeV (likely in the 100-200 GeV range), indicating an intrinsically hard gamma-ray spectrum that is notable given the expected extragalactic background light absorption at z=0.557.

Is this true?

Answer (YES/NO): YES